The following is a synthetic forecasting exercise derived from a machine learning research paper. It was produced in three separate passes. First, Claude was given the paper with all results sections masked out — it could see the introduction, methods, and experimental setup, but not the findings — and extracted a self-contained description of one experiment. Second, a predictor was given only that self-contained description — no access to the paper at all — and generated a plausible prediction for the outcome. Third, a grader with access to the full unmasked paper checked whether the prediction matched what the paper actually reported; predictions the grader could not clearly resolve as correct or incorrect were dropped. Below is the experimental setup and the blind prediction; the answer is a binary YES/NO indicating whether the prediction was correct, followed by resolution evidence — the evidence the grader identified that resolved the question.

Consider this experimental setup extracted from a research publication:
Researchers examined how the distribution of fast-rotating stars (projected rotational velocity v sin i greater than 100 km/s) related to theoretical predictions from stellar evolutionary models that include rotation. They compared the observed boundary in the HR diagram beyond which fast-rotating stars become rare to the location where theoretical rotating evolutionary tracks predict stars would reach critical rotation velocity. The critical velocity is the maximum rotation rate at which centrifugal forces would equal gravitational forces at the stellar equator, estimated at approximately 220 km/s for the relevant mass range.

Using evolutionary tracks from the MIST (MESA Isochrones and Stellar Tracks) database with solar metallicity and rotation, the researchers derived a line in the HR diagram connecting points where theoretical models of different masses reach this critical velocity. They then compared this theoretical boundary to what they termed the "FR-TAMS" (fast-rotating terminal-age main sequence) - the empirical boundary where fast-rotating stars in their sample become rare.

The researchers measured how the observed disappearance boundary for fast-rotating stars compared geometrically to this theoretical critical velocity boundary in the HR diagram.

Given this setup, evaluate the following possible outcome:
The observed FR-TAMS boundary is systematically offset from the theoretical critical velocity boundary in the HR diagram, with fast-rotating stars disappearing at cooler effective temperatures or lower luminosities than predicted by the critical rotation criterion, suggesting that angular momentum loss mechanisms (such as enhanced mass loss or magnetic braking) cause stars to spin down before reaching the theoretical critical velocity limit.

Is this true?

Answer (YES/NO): NO